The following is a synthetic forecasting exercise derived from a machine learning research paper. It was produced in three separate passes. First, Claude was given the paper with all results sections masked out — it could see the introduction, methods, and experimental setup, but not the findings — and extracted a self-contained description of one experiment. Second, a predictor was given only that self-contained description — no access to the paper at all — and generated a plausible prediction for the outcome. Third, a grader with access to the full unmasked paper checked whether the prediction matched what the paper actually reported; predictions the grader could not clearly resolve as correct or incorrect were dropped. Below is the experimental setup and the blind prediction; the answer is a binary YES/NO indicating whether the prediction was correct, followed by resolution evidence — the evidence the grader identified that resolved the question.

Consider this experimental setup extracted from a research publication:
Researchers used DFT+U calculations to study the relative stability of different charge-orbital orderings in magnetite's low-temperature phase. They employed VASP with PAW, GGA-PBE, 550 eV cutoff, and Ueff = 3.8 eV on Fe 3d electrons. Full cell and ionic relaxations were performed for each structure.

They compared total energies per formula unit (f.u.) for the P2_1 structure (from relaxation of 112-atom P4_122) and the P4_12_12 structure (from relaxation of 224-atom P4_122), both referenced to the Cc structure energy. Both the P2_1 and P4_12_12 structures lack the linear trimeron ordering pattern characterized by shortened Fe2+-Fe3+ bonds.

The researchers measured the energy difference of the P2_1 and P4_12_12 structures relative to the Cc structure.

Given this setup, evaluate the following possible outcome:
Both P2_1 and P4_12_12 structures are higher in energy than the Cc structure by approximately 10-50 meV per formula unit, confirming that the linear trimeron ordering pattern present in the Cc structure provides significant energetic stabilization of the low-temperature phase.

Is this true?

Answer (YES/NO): NO